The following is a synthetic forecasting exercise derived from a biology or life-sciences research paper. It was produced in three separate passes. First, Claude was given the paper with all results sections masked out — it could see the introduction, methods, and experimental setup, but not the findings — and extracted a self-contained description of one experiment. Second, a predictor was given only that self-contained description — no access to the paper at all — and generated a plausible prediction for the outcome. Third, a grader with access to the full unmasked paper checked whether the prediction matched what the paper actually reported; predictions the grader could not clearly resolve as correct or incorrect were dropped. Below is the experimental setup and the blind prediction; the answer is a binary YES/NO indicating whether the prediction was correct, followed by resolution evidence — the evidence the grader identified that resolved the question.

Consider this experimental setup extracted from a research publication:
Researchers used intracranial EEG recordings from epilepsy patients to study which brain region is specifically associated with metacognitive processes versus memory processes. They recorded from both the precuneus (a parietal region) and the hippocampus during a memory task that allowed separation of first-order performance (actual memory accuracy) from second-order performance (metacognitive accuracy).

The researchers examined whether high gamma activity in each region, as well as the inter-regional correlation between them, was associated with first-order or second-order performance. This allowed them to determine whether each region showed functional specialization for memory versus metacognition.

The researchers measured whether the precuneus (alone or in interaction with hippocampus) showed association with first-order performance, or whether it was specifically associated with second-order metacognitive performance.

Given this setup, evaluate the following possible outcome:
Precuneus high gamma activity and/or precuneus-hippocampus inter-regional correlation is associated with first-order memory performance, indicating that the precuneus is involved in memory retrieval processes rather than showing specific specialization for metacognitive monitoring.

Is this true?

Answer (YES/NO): NO